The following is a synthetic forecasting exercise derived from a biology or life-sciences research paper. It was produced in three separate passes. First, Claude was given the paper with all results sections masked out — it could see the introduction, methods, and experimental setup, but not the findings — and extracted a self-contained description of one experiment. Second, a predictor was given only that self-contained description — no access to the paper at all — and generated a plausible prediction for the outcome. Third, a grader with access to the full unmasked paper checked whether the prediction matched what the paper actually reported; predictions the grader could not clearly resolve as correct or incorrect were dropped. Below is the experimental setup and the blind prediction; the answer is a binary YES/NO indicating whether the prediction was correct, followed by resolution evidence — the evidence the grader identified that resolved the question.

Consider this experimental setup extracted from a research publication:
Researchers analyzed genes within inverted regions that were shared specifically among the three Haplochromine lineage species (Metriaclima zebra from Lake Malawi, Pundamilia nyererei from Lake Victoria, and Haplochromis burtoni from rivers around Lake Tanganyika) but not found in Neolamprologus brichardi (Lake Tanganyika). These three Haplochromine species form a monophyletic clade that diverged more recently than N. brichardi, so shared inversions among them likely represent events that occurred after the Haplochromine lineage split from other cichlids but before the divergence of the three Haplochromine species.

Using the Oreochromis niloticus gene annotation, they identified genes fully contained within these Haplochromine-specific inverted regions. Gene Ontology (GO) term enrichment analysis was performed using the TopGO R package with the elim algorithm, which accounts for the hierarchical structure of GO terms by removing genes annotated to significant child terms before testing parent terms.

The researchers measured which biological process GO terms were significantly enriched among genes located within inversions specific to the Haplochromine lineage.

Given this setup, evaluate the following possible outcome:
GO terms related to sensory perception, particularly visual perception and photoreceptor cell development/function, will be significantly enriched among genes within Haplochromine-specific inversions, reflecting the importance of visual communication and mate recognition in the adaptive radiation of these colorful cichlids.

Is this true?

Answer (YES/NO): NO